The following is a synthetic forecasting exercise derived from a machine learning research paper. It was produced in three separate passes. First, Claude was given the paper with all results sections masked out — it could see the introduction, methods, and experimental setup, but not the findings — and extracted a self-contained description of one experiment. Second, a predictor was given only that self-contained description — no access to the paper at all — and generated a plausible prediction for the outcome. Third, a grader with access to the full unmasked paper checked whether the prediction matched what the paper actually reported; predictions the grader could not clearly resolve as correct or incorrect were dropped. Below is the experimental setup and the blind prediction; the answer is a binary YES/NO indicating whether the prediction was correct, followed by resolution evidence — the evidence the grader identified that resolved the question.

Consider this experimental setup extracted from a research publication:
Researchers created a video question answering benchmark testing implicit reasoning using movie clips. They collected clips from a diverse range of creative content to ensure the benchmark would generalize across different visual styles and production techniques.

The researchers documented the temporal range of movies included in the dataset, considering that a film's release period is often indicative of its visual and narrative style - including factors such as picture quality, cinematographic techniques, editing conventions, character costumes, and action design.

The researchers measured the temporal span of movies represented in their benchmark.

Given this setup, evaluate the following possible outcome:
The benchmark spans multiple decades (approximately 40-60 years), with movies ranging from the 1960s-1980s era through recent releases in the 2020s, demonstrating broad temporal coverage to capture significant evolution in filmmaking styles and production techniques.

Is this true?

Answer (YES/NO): NO